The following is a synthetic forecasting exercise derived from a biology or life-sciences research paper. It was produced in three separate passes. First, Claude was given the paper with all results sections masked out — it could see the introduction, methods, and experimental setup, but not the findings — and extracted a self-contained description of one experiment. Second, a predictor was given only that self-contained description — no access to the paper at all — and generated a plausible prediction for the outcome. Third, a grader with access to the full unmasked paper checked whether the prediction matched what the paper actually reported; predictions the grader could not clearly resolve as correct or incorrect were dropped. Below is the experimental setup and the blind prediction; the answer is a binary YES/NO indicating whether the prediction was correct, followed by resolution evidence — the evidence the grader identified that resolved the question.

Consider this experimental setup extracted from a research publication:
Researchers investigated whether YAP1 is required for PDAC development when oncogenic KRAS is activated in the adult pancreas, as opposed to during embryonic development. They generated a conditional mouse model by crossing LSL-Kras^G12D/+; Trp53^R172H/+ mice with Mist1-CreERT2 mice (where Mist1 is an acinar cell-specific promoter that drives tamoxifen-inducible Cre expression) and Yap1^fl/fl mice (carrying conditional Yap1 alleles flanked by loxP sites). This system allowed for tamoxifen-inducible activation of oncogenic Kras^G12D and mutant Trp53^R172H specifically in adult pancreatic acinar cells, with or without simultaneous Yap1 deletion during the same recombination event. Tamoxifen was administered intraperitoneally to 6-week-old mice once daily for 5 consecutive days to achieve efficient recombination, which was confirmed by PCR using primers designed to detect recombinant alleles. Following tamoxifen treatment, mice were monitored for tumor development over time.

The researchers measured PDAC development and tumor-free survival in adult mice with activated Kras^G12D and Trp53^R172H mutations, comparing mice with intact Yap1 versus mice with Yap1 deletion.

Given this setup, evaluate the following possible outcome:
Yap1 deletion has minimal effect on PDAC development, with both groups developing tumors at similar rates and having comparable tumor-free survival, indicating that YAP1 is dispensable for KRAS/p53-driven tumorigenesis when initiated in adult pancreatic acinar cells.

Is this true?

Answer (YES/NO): NO